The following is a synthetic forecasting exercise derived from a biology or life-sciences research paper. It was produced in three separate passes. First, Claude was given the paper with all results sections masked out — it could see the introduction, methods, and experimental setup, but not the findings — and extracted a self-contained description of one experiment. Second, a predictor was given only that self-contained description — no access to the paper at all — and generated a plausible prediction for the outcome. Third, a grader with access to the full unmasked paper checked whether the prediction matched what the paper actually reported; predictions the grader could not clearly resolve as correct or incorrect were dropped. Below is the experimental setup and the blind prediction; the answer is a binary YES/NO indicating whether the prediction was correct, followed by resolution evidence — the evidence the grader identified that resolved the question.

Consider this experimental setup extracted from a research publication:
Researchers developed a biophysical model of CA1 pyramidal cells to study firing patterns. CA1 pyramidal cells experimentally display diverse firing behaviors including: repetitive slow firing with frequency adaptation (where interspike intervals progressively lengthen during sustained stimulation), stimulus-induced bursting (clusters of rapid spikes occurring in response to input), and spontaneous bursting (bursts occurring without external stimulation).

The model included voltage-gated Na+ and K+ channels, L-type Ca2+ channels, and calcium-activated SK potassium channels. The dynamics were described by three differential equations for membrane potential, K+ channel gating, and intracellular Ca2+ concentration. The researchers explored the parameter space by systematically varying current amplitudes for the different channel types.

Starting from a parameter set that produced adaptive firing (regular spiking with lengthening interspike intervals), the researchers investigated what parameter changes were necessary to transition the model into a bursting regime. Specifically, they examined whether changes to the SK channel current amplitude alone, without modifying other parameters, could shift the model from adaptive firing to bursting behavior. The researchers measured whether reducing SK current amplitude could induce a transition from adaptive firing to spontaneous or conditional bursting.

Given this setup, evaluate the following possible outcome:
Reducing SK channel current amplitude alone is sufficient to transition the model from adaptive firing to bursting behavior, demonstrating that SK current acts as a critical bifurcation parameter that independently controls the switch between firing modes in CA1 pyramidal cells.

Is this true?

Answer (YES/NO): NO